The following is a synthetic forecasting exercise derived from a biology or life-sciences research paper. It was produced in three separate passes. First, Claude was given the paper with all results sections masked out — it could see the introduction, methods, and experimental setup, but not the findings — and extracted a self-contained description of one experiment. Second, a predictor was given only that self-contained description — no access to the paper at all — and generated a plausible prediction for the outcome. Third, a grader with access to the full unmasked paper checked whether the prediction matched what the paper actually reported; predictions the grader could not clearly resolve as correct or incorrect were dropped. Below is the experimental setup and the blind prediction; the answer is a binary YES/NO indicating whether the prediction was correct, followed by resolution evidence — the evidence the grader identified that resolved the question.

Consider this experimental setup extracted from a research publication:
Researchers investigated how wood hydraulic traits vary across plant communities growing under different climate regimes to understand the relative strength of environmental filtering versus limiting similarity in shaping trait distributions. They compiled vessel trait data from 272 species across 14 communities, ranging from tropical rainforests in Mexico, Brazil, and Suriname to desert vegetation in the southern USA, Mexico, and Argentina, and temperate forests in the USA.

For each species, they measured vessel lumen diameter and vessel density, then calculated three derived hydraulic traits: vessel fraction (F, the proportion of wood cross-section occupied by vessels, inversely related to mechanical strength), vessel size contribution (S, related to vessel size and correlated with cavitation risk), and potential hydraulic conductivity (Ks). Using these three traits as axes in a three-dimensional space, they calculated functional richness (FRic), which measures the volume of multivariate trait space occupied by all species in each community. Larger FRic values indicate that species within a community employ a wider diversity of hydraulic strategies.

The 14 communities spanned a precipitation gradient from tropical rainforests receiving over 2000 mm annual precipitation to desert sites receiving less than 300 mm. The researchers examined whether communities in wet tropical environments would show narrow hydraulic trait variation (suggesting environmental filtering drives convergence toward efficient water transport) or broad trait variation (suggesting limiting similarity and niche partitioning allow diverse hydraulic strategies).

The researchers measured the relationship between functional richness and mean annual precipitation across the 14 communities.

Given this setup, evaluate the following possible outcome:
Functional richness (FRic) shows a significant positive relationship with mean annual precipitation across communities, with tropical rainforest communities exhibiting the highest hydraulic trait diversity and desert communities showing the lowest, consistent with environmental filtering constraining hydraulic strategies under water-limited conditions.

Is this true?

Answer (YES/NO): YES